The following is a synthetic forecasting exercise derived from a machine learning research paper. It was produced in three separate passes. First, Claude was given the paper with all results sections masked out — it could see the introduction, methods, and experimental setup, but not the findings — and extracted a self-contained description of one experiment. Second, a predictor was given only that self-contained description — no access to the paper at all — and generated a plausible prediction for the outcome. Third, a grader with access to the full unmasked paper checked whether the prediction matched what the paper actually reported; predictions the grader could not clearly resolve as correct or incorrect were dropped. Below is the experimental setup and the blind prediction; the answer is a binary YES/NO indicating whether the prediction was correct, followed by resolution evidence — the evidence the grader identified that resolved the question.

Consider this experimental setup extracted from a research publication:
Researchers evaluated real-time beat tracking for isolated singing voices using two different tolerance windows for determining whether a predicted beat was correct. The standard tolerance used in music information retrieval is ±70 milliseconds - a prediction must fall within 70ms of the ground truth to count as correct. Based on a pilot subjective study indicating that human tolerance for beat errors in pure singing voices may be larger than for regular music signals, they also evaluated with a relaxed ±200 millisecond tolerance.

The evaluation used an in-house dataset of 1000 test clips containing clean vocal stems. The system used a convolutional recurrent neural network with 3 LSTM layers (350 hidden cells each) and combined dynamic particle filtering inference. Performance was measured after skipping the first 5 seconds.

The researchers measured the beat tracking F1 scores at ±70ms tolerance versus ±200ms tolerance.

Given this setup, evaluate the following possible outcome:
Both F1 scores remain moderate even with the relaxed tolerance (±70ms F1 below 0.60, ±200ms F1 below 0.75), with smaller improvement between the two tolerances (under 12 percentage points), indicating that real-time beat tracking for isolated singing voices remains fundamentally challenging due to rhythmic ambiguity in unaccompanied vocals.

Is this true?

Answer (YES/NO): NO